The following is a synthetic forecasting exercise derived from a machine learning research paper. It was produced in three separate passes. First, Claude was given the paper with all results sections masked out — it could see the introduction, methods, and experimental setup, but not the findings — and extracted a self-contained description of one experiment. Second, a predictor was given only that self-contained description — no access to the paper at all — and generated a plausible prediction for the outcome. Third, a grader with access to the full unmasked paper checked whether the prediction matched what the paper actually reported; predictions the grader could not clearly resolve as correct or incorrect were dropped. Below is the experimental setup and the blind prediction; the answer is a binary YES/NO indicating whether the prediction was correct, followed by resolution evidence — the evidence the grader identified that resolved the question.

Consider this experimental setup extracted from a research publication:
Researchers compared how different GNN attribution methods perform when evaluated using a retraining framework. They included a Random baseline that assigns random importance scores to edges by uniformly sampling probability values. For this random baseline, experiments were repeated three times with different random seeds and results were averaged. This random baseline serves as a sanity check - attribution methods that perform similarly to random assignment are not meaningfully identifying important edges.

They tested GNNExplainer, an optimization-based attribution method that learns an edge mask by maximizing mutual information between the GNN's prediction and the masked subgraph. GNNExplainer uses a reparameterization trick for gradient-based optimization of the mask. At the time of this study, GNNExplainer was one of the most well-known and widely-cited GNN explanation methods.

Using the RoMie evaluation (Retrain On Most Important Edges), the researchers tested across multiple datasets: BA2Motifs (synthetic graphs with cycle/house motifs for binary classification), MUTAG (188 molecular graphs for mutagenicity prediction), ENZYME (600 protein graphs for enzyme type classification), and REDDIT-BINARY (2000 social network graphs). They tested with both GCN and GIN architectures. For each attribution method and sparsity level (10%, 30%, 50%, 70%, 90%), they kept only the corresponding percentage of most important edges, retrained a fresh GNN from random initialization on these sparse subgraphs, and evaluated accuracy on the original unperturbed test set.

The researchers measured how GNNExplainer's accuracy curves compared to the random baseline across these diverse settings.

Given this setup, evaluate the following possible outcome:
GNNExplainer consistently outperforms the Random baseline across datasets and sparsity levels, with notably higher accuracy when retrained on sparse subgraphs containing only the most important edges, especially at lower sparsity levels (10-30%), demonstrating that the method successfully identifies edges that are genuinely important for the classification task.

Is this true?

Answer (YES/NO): NO